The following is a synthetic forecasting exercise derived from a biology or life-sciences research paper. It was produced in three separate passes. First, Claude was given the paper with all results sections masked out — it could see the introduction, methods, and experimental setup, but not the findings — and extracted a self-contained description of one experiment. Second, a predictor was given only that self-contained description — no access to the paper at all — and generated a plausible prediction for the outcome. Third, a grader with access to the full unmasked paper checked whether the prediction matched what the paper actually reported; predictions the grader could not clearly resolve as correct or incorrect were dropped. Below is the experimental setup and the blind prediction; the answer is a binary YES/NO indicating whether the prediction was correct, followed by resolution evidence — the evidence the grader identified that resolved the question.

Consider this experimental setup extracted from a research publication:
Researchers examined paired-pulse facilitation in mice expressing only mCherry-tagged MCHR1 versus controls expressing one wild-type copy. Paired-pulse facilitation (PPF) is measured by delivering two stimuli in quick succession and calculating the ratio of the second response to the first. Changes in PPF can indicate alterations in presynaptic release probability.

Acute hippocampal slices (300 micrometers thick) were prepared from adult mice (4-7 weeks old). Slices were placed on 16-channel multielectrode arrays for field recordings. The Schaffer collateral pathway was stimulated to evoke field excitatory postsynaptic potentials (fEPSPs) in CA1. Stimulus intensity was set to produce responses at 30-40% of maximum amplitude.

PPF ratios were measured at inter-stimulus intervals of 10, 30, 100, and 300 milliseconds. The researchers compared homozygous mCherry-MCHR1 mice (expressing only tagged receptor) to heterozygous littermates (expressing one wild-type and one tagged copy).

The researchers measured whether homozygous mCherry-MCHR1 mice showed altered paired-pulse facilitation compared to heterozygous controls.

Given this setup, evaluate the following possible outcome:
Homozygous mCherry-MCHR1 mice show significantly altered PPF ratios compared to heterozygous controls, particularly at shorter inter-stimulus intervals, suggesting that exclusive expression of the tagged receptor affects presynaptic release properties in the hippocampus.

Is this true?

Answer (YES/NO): NO